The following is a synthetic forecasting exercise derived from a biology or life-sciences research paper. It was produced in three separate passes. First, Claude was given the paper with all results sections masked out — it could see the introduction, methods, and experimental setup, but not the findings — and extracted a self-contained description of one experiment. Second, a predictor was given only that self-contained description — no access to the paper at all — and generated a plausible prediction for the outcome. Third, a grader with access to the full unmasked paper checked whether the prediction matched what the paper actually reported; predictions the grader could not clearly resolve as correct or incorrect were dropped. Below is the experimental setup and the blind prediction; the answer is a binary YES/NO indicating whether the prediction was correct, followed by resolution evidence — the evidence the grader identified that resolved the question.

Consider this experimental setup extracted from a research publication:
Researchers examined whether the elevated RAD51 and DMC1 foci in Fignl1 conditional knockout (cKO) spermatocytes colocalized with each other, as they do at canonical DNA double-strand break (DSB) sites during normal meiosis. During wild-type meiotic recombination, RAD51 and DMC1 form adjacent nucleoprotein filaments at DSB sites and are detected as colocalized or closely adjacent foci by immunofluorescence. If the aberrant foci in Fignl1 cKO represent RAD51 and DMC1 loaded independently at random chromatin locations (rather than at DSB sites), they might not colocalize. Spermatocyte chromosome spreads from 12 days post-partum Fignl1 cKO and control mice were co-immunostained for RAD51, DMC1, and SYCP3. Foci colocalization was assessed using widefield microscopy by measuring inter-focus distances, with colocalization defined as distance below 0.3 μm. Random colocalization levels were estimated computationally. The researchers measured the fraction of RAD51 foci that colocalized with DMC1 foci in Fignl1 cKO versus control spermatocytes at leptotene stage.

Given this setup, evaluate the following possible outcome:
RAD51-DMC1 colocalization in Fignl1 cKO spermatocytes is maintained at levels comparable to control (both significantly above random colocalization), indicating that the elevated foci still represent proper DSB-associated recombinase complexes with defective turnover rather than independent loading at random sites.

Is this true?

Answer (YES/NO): NO